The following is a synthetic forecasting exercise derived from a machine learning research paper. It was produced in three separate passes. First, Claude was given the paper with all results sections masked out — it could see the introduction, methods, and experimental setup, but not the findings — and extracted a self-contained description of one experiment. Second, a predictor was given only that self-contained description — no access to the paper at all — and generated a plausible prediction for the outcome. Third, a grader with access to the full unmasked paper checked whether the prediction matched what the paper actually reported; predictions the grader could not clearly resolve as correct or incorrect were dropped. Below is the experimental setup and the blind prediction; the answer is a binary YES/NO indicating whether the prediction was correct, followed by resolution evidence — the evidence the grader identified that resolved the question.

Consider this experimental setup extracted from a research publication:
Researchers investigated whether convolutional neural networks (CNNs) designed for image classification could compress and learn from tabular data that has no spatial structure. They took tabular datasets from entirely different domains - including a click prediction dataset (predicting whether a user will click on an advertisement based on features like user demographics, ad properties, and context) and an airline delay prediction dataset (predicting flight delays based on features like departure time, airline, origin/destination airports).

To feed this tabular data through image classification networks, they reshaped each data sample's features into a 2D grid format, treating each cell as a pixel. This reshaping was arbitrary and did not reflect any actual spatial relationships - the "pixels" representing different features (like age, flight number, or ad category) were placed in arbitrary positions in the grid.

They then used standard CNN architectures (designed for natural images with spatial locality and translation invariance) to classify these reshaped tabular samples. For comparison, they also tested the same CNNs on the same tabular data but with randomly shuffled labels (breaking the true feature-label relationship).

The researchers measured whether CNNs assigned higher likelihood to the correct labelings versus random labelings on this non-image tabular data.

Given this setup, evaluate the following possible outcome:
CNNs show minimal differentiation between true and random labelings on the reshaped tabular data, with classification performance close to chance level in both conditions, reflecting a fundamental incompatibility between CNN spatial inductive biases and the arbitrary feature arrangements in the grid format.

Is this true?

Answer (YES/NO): NO